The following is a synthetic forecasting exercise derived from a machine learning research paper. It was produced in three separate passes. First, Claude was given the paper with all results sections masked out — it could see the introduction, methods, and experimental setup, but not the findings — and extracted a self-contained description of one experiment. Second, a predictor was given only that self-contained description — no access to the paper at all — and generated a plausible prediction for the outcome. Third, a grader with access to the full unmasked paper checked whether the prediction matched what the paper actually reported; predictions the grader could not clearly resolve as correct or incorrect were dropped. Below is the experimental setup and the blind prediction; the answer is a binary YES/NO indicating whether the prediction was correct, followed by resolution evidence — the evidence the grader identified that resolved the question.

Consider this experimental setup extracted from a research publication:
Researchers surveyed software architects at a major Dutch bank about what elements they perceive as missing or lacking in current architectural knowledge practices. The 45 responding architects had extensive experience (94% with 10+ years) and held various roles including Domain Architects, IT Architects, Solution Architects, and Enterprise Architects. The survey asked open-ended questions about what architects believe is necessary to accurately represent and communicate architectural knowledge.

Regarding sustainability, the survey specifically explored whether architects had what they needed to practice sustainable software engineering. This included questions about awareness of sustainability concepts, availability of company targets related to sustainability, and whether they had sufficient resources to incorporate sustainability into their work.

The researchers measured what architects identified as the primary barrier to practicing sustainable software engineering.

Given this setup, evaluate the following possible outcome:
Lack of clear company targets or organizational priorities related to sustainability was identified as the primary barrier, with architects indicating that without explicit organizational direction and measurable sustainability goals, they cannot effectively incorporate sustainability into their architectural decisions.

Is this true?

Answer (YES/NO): NO